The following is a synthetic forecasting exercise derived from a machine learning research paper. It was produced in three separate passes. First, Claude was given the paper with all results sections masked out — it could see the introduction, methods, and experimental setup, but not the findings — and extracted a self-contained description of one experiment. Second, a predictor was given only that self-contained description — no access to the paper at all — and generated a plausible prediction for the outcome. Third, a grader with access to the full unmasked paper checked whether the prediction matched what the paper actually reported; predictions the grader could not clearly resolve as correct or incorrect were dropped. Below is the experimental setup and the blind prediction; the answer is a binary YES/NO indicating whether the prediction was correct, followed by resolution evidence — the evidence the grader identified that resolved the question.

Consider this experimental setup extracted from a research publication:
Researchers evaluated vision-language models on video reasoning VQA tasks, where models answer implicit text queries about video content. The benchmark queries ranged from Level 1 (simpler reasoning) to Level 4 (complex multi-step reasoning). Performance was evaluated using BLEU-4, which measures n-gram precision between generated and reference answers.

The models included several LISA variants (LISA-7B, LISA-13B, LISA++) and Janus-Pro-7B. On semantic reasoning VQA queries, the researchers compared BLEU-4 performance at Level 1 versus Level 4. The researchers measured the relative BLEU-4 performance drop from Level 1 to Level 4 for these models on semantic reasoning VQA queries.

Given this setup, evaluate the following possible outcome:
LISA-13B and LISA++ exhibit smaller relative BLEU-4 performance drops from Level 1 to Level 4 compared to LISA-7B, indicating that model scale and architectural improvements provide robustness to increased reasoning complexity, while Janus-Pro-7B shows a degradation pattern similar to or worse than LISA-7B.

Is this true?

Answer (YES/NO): NO